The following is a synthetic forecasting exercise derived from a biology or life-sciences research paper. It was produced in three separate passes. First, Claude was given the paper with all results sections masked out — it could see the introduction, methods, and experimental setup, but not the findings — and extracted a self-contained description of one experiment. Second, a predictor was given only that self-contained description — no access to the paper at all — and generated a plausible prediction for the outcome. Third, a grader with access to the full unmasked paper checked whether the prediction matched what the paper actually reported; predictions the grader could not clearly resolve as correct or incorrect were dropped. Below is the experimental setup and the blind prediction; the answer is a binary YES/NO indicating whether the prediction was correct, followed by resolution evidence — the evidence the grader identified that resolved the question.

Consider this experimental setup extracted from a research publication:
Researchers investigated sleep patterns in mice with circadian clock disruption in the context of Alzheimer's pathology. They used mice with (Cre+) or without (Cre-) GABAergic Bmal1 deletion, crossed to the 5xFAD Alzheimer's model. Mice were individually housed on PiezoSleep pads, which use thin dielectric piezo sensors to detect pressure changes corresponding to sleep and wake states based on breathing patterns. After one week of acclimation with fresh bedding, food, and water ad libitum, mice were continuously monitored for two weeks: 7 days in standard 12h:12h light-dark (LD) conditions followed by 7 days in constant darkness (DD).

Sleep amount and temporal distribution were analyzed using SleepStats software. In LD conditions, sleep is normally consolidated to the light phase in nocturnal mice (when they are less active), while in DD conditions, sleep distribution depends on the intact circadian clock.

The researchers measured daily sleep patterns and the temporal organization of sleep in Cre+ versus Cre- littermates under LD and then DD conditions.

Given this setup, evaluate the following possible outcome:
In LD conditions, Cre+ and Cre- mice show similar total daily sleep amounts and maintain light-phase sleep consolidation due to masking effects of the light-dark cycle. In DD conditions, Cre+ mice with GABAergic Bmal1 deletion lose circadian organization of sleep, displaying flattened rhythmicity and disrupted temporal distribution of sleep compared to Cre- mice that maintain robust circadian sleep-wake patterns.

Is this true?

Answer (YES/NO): NO